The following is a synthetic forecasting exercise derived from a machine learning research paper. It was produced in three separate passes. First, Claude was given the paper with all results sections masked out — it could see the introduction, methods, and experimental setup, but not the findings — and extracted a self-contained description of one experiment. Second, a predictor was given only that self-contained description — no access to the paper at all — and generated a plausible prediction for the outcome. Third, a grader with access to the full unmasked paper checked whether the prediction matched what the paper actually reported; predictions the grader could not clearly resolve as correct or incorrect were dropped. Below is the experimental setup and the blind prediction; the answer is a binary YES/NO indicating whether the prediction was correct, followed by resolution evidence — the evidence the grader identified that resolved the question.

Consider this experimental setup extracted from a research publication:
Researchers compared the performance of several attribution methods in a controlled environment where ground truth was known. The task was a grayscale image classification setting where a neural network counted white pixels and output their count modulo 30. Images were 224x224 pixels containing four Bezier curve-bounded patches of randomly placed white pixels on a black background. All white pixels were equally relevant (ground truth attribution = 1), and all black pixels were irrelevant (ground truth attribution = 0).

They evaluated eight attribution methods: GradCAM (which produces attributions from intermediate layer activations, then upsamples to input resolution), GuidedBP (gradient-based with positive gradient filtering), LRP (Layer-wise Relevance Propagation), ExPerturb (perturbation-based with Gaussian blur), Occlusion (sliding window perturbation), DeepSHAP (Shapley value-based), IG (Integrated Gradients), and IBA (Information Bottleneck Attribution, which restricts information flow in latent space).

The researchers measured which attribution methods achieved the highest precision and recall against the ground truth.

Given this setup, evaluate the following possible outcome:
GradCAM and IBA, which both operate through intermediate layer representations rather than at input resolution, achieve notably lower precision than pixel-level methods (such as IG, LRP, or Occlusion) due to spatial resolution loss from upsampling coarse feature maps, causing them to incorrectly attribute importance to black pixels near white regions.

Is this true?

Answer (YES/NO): YES